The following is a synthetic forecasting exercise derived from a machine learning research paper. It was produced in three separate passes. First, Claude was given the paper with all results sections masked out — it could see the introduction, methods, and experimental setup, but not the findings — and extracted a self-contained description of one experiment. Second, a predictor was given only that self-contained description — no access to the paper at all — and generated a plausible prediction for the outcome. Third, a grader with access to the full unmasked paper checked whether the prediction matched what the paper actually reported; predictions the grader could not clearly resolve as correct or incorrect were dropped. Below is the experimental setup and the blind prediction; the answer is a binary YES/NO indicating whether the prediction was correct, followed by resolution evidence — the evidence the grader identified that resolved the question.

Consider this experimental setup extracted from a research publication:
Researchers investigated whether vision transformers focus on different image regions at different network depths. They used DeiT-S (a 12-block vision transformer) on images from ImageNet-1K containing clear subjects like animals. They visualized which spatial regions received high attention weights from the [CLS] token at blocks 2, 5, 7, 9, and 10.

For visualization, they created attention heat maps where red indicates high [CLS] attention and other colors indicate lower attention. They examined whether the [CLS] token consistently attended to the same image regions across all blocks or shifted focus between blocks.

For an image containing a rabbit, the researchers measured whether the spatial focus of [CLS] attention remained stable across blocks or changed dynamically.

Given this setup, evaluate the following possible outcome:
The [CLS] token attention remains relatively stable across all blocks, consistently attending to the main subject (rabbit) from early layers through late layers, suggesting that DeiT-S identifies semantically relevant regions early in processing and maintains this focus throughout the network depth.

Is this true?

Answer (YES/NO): NO